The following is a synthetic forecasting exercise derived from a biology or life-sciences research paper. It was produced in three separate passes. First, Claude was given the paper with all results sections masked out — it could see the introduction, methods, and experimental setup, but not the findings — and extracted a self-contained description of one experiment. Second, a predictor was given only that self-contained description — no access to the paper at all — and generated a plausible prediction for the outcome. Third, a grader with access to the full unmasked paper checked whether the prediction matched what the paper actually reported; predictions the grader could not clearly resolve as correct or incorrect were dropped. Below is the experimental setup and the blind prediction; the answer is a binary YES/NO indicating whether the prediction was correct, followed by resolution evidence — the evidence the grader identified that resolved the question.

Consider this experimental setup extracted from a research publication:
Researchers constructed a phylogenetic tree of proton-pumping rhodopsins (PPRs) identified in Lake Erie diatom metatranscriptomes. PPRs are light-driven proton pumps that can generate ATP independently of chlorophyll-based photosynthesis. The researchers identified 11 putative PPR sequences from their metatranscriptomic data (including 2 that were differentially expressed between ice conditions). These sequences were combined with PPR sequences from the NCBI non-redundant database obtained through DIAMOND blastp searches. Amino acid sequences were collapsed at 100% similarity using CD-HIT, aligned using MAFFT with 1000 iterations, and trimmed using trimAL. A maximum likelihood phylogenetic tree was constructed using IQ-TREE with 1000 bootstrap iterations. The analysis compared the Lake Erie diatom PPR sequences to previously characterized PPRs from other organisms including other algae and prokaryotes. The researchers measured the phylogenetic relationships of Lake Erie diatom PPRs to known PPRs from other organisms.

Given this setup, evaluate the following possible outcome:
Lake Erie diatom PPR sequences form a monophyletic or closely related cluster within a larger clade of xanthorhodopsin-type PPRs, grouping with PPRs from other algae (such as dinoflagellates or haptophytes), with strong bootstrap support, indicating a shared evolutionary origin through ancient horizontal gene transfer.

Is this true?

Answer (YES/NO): NO